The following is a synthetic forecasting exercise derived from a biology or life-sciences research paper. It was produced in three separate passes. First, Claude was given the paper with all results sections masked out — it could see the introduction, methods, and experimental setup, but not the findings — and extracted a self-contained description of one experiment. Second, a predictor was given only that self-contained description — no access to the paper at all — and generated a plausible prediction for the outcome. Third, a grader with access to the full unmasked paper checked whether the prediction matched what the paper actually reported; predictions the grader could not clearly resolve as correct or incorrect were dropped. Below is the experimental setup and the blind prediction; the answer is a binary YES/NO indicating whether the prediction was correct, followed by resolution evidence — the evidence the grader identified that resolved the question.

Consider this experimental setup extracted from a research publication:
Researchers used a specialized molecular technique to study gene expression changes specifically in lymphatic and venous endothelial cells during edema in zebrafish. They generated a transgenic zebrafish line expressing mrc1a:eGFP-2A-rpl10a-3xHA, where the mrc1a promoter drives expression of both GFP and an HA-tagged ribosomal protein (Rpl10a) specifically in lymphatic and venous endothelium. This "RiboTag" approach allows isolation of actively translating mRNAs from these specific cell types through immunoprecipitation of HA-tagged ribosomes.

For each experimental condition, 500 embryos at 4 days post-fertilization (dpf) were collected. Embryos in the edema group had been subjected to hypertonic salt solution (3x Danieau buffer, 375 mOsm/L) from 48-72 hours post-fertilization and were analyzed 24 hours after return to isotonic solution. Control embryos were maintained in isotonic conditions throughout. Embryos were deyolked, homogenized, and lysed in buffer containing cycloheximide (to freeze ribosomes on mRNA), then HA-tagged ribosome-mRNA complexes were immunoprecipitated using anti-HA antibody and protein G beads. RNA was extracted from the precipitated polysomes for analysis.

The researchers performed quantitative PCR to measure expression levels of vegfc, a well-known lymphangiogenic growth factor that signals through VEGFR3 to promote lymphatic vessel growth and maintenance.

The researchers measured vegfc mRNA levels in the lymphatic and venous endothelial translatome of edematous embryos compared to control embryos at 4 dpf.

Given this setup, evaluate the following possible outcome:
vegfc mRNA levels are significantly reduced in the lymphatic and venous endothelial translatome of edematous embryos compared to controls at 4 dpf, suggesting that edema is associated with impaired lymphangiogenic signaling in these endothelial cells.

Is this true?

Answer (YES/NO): NO